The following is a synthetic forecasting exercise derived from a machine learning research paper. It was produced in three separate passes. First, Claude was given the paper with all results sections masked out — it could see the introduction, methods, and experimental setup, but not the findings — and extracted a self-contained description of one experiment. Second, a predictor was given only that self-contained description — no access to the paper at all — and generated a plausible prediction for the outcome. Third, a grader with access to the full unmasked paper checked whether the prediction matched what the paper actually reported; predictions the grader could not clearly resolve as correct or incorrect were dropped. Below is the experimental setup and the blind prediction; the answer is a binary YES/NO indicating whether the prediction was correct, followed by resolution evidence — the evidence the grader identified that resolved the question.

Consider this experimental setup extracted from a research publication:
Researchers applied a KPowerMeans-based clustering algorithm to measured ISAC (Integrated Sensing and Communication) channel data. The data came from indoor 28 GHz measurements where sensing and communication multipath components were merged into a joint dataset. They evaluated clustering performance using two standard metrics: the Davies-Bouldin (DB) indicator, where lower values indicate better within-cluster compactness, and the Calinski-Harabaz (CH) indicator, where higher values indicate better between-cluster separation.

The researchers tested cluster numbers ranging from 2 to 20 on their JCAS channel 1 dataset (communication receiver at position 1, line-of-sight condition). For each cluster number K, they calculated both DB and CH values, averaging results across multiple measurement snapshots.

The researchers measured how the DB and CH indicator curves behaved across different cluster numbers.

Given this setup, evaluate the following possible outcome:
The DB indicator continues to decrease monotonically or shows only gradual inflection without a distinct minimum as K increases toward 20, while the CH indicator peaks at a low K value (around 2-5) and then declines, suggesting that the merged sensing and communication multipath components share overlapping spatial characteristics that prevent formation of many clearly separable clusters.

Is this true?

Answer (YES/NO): NO